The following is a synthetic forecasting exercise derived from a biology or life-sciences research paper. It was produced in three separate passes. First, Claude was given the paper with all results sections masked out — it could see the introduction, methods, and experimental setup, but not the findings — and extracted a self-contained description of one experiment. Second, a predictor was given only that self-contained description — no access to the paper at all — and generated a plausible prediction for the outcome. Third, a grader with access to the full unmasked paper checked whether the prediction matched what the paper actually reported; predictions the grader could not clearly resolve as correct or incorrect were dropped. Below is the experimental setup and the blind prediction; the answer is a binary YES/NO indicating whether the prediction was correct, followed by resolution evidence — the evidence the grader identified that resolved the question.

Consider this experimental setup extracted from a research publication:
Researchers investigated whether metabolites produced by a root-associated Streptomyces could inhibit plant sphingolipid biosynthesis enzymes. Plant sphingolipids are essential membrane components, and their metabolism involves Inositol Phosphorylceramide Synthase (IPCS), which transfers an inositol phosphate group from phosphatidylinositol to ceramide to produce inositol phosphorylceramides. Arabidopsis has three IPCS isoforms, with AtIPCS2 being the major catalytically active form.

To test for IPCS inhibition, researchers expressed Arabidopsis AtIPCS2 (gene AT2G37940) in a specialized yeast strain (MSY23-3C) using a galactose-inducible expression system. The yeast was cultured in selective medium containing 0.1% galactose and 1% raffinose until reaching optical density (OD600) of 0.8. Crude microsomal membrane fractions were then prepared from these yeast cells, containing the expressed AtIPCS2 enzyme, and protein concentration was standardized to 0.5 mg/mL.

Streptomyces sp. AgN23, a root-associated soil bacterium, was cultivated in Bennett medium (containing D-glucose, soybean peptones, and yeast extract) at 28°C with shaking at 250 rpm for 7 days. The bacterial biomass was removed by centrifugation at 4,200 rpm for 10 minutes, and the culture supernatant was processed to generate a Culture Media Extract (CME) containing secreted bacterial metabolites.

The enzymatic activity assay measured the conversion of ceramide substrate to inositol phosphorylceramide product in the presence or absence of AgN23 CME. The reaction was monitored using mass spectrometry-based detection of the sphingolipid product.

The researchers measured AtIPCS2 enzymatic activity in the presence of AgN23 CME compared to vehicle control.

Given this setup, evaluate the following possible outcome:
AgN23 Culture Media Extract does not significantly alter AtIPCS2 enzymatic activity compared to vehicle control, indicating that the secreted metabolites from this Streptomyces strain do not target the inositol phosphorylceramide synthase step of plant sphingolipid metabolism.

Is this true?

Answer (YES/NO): NO